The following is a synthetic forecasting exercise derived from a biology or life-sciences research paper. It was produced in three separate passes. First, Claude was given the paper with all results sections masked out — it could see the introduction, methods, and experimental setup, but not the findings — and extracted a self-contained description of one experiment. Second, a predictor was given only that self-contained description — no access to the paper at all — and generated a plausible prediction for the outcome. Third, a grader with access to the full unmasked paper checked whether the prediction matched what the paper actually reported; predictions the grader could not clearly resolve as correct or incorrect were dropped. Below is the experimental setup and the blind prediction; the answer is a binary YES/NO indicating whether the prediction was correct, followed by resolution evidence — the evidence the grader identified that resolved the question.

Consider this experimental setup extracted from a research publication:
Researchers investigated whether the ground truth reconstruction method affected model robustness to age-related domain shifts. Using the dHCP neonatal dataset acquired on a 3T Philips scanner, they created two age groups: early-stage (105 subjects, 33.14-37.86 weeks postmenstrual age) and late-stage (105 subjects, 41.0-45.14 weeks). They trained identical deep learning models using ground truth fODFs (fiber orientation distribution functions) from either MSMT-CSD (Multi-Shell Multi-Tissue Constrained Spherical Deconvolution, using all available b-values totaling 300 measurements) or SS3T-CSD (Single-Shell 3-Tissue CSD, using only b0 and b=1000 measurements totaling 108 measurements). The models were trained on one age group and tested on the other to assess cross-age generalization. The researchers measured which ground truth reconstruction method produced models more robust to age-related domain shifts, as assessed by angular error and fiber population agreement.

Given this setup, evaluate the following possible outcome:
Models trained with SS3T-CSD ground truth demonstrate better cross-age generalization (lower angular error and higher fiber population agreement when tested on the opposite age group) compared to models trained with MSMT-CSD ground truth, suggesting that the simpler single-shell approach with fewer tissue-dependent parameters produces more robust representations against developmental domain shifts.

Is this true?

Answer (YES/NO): YES